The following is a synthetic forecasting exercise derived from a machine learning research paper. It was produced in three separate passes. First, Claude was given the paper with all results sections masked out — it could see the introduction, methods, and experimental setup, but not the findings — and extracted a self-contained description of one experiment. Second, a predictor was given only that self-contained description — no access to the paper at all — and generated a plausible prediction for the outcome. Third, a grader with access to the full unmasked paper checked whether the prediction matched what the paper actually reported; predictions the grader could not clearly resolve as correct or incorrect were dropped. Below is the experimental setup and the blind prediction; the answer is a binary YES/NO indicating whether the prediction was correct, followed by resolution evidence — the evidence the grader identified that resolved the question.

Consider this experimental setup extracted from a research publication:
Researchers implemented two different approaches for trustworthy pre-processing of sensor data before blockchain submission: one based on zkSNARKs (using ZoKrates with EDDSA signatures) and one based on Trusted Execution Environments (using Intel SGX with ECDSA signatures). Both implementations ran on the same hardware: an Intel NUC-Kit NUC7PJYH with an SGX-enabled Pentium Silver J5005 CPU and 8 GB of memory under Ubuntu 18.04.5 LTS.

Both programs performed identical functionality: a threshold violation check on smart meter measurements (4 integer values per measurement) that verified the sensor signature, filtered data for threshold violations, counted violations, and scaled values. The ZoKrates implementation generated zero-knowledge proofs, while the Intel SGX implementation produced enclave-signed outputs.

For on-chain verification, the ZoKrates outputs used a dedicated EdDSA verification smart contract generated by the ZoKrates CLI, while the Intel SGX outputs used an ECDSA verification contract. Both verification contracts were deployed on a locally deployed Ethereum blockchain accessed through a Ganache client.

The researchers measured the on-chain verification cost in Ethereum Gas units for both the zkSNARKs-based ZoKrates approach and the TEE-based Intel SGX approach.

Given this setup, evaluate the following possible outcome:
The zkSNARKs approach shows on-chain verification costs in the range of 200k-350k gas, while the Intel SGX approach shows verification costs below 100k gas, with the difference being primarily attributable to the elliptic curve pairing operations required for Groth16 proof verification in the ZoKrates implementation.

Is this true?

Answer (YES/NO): NO